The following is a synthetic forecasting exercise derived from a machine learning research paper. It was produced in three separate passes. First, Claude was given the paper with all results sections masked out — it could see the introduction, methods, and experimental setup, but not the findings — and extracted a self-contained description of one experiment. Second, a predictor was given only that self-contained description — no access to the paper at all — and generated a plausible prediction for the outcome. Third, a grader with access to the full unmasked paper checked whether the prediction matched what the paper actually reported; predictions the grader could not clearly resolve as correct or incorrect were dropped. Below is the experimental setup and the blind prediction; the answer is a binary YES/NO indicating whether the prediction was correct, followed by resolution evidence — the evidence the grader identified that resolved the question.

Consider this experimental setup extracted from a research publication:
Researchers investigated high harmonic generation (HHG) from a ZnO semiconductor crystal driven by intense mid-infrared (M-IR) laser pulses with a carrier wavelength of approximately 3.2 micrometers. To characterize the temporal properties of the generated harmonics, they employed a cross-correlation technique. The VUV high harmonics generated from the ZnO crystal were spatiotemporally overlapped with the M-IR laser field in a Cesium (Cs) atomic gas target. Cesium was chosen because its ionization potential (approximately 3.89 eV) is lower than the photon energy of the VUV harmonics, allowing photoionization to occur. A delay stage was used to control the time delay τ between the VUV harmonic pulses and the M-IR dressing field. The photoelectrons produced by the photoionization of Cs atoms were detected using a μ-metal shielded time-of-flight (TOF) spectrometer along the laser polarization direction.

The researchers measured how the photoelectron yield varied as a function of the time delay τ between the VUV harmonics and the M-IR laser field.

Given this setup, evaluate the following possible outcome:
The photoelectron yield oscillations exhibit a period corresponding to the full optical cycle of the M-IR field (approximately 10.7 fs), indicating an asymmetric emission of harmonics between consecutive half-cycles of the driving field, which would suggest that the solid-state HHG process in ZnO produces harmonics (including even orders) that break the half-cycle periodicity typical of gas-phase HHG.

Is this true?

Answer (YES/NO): NO